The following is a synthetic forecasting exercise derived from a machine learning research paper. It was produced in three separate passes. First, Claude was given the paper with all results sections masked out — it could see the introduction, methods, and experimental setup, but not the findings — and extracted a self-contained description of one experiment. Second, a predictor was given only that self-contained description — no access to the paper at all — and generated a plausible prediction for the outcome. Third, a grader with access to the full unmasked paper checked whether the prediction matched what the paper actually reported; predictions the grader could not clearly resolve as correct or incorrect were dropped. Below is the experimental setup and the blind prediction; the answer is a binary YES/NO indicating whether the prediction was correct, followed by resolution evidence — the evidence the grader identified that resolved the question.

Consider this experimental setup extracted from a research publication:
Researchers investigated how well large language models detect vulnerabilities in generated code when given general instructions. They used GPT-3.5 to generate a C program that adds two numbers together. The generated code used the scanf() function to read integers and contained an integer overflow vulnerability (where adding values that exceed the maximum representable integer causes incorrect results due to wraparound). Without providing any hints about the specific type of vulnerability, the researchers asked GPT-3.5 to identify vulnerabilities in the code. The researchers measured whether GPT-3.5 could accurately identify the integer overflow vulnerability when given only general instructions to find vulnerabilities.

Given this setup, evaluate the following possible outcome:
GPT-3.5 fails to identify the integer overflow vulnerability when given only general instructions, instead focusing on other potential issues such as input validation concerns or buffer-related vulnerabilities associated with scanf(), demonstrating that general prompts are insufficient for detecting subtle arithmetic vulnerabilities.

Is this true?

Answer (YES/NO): YES